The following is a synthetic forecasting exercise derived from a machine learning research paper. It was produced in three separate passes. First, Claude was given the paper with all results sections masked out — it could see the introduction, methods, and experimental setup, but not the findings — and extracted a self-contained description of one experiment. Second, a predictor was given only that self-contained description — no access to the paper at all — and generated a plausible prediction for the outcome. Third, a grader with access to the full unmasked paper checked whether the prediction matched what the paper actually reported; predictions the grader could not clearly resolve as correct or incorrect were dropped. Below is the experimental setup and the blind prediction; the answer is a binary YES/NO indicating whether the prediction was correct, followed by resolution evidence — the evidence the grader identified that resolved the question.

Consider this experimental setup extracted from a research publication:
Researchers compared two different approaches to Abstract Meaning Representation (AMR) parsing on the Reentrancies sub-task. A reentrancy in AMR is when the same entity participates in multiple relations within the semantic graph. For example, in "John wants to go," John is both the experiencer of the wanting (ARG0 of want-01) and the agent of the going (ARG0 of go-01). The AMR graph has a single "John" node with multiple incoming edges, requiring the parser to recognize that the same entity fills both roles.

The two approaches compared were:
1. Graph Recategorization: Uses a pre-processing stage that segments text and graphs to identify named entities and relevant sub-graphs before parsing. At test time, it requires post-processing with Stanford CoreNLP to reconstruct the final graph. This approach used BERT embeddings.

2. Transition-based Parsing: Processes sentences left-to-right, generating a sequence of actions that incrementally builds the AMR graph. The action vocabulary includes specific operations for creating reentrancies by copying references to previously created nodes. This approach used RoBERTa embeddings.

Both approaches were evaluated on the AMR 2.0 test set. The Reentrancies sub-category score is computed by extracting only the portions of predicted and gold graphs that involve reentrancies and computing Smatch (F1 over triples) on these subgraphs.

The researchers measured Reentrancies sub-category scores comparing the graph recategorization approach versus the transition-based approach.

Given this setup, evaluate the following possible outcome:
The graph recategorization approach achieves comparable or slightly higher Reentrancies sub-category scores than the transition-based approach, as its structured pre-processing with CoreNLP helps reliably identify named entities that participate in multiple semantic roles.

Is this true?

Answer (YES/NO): NO